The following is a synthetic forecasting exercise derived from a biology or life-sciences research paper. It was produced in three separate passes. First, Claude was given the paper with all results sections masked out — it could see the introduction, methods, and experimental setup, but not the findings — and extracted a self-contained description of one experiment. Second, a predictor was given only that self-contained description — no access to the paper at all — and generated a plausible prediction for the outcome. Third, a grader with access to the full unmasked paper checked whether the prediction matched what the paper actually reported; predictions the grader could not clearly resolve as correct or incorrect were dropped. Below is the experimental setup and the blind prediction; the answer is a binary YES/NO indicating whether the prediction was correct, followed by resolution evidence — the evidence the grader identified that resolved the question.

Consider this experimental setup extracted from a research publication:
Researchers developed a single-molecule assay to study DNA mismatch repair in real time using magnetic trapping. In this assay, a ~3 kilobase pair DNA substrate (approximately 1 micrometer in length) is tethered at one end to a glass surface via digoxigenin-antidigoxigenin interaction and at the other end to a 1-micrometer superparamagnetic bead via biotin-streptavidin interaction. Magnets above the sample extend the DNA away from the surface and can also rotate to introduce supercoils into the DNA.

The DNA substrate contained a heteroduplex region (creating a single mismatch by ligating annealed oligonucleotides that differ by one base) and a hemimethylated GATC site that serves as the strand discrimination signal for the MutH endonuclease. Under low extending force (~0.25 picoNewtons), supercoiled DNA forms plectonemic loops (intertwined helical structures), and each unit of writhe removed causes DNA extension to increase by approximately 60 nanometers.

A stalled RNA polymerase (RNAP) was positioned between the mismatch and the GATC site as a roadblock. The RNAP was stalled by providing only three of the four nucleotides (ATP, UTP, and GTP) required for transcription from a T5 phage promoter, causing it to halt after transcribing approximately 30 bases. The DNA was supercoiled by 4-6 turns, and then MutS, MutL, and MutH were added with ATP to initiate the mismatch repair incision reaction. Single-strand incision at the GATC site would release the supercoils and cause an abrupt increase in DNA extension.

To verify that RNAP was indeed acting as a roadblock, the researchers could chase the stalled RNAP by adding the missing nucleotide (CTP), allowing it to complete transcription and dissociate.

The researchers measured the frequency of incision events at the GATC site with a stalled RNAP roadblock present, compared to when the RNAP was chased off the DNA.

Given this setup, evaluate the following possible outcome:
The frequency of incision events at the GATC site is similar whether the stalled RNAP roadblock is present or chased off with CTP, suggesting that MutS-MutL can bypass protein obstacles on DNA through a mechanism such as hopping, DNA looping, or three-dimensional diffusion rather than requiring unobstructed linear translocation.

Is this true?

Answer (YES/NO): NO